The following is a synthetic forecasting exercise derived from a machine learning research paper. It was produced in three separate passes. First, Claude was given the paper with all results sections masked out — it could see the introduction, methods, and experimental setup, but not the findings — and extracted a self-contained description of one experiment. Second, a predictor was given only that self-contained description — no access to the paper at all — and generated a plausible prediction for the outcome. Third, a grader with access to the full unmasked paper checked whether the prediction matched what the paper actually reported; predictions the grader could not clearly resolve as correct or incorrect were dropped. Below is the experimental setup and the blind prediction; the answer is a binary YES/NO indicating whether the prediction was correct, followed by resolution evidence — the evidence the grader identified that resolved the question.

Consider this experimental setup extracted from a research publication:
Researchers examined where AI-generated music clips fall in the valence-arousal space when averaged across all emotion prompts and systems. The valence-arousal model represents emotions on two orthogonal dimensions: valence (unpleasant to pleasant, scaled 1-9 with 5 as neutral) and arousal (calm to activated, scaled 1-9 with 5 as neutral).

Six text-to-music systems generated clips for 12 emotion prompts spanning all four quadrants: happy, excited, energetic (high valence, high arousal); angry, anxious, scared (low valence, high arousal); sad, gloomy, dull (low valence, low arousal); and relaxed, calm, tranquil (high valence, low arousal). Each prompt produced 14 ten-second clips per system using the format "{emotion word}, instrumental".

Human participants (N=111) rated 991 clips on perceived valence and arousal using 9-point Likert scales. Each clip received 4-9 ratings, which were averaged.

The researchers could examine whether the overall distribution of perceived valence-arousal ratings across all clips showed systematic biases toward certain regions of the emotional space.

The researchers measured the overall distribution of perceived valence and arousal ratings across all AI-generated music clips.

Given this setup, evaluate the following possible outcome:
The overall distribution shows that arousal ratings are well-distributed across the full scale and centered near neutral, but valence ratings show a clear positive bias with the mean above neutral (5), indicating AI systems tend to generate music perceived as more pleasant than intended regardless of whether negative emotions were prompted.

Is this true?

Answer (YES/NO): NO